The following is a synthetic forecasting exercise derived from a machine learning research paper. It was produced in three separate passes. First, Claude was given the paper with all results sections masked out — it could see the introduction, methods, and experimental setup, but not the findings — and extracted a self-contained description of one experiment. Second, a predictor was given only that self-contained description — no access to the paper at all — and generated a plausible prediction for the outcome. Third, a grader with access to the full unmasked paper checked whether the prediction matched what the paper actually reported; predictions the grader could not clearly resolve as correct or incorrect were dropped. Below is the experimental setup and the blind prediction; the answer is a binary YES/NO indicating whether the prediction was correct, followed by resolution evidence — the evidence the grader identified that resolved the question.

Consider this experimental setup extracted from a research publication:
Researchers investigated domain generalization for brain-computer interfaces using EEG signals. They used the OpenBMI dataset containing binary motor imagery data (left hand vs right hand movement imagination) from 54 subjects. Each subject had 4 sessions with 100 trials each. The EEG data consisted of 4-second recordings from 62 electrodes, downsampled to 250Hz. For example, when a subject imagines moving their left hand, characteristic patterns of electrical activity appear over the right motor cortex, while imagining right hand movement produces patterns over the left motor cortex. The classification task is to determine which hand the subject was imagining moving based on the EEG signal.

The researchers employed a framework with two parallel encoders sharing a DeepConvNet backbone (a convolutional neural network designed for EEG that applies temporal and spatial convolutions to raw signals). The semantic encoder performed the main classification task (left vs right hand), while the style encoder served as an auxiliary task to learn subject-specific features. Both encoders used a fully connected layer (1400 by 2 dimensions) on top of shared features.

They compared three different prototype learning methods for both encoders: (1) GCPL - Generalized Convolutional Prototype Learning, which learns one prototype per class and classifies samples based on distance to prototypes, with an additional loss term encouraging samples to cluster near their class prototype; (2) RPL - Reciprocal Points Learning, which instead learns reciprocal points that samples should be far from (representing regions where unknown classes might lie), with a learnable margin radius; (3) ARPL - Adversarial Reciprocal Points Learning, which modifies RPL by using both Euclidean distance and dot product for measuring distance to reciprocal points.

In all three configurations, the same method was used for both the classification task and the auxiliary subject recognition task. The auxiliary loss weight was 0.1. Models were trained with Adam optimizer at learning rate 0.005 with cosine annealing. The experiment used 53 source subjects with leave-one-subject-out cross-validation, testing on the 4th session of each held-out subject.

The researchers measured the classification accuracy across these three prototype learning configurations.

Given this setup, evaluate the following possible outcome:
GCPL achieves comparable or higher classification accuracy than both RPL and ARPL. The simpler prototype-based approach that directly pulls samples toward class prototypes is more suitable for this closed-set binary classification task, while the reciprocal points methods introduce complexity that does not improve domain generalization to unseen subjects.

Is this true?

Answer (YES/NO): YES